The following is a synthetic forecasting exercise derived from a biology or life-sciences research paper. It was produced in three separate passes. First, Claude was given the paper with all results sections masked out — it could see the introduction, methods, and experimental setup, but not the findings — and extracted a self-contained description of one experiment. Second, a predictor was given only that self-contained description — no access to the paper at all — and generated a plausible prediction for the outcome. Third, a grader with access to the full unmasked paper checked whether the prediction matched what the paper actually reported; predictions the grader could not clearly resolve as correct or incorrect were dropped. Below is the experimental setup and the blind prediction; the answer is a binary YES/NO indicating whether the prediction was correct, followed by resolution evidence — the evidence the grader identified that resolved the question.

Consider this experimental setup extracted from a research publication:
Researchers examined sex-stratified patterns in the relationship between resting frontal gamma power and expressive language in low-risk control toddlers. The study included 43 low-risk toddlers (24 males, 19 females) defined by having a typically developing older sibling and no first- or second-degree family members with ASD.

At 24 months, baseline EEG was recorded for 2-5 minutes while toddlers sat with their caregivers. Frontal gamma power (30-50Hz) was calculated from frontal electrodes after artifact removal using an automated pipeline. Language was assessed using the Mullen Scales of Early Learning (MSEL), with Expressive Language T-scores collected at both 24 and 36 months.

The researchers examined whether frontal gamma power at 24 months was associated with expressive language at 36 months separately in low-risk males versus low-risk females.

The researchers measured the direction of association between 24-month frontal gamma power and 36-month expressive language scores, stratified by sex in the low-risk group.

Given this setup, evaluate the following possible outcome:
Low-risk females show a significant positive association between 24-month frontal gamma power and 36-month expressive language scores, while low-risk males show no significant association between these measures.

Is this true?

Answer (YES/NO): YES